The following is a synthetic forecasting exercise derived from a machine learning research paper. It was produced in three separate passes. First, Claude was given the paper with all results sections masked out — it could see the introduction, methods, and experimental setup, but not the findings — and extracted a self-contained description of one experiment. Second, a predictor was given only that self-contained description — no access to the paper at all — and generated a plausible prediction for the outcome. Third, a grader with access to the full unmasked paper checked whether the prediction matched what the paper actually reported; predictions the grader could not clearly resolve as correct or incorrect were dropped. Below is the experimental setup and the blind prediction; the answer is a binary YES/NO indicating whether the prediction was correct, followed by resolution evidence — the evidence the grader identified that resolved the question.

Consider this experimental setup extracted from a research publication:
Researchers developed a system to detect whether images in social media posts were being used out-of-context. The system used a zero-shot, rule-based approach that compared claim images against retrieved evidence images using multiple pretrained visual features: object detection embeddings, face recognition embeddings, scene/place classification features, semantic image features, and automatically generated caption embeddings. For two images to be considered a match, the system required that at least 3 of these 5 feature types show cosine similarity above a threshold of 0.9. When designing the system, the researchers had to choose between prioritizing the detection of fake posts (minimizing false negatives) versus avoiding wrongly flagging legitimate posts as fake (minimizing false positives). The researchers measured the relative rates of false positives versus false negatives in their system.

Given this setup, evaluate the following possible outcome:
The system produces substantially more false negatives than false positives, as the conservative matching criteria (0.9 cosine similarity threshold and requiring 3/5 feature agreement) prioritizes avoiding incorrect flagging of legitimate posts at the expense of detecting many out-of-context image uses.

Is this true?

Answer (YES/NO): NO